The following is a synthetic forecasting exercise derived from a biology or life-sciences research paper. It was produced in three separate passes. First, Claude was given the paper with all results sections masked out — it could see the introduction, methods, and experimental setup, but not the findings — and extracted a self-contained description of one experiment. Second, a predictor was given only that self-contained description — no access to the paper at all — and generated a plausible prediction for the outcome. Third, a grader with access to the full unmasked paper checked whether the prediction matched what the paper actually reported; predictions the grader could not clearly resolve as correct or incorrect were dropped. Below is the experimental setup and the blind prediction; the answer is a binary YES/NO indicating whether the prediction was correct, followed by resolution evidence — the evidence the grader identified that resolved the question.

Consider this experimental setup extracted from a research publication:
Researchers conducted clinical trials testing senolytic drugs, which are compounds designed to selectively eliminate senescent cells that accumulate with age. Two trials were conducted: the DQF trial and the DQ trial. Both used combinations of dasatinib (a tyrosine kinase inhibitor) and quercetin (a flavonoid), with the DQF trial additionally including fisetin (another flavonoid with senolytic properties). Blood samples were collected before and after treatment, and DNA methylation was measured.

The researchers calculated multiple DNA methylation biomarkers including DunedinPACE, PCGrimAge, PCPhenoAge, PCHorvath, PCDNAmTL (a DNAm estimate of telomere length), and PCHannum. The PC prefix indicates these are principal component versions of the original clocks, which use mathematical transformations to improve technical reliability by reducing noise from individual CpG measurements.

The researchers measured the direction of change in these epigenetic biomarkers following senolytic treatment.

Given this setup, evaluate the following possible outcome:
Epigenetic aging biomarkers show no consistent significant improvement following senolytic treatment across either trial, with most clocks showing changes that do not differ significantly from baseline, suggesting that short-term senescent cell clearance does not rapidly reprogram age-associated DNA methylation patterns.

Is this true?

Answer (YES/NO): NO